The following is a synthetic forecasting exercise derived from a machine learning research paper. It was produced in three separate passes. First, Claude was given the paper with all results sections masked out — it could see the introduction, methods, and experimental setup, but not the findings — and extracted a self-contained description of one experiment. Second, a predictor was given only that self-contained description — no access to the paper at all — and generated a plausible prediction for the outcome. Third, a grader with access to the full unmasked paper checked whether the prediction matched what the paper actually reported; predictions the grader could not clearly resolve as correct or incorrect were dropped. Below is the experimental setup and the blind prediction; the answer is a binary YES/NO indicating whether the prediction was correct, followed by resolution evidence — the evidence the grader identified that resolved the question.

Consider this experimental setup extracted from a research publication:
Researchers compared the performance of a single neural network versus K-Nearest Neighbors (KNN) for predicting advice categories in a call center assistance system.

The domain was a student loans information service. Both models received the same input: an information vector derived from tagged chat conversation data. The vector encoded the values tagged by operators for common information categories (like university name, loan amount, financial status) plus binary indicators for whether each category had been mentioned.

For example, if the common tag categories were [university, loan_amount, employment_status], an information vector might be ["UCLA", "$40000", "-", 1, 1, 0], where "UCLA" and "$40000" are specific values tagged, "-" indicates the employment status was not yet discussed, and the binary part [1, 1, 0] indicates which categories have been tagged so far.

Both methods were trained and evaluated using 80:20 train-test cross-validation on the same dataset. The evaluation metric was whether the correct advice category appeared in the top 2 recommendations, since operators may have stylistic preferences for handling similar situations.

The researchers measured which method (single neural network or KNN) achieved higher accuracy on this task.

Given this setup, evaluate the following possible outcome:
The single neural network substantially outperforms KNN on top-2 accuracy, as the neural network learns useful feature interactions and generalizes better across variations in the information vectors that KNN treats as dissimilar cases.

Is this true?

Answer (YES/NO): NO